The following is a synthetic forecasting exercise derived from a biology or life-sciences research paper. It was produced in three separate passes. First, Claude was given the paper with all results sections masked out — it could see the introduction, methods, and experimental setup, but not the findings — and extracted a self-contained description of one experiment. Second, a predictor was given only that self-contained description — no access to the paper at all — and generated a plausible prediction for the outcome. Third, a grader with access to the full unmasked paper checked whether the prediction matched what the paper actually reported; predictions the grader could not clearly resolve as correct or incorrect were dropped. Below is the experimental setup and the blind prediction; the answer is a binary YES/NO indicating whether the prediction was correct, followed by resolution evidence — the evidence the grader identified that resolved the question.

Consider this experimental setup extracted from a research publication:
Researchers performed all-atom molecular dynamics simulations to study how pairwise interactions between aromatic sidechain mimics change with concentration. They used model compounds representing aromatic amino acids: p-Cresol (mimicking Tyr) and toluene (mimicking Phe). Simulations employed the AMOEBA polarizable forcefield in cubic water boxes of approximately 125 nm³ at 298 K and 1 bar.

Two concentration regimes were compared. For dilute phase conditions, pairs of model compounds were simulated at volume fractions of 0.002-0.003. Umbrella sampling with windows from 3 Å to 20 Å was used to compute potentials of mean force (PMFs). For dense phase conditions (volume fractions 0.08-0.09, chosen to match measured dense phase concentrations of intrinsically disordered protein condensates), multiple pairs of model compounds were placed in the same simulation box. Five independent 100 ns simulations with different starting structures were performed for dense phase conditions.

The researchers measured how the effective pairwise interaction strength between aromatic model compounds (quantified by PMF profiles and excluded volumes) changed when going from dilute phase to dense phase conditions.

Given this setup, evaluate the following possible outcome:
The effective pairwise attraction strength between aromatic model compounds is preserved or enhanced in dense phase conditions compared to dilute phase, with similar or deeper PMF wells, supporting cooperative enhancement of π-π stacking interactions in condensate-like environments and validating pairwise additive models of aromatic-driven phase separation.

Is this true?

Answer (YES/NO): YES